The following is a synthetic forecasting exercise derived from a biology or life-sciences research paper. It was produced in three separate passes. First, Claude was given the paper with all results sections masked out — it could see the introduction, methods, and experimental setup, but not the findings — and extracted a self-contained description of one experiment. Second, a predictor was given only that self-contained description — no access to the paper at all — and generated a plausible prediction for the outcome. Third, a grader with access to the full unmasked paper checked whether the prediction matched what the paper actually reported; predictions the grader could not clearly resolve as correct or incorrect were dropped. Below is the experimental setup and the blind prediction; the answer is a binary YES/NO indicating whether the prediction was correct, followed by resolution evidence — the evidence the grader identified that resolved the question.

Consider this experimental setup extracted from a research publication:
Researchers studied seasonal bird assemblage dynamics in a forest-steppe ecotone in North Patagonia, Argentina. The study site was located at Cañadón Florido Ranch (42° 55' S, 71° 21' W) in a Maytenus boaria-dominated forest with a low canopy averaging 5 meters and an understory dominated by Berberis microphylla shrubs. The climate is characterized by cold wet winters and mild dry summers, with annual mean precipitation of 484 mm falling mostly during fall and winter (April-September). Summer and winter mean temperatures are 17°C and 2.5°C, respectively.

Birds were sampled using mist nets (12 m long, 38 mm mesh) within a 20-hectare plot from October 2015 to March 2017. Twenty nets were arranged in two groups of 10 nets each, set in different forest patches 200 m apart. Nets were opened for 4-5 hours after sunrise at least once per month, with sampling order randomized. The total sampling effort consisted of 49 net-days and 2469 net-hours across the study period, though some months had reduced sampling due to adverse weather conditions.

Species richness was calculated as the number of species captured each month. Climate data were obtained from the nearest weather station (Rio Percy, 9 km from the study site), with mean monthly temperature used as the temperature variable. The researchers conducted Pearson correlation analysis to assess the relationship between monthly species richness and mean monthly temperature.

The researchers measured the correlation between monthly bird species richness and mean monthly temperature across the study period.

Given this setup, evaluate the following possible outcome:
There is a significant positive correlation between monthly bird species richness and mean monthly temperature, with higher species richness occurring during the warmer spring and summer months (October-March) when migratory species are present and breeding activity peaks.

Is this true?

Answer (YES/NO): NO